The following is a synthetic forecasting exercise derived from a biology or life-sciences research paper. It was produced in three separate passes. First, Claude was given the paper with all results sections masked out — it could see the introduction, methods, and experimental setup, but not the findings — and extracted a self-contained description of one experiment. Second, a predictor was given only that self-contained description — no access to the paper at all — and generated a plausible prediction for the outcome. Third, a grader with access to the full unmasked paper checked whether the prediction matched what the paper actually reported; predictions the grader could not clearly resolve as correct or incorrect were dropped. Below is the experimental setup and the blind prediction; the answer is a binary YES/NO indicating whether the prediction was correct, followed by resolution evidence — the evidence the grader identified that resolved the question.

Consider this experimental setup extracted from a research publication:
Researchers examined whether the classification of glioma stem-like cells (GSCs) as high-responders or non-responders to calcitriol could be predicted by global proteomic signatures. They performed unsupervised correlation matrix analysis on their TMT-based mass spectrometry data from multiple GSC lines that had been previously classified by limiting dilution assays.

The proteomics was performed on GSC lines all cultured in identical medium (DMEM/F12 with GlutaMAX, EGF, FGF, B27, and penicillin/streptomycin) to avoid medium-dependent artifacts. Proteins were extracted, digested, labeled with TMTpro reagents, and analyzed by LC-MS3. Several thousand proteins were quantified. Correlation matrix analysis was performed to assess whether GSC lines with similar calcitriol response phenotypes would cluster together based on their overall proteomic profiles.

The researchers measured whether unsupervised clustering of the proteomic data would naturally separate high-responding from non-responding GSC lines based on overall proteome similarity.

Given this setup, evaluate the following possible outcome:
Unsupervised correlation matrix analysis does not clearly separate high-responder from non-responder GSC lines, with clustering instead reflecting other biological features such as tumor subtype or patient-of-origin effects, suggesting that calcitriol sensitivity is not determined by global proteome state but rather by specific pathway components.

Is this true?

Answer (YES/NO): NO